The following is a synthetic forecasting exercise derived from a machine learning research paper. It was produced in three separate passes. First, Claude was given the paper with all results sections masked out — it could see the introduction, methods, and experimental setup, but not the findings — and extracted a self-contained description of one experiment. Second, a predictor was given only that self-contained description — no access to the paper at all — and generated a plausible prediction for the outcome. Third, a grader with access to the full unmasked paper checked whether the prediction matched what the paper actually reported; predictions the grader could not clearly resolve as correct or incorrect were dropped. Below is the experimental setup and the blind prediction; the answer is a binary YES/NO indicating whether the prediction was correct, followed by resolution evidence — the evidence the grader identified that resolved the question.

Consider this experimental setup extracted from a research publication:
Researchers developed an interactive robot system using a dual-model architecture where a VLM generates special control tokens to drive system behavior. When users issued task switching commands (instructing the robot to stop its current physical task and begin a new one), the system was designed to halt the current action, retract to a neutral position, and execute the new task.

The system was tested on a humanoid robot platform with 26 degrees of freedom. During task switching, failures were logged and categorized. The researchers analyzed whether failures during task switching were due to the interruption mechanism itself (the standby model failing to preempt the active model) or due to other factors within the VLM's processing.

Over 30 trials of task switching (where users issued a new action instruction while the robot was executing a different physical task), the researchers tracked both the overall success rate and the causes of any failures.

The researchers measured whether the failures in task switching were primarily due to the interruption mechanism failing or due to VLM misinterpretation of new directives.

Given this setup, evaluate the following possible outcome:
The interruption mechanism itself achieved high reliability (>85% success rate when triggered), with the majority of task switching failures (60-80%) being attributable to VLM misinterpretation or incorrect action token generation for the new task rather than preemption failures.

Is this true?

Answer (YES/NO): NO